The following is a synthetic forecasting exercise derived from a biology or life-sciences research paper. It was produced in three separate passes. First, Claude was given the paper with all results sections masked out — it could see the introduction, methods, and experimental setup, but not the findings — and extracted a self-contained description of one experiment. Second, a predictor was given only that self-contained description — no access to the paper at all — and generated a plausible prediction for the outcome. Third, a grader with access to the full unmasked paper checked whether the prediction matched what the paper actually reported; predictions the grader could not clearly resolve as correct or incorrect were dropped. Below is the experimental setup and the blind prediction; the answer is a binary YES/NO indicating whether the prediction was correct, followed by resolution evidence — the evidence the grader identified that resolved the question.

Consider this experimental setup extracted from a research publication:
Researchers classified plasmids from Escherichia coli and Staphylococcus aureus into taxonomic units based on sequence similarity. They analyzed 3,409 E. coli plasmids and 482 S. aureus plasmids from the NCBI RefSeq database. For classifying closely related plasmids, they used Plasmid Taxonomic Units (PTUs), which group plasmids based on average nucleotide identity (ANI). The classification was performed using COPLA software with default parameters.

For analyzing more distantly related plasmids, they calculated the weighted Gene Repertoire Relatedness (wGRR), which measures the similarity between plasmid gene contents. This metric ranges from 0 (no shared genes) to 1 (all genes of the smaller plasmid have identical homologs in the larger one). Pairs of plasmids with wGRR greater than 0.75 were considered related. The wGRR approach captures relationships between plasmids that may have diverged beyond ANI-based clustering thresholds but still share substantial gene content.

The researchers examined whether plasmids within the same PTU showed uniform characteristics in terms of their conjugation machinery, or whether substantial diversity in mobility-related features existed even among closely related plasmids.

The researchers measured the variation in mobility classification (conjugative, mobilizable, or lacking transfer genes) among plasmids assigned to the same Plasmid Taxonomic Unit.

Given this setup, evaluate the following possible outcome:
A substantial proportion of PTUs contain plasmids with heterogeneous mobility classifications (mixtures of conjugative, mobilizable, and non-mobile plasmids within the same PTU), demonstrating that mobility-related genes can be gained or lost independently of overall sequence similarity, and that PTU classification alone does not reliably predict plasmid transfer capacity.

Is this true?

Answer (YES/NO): NO